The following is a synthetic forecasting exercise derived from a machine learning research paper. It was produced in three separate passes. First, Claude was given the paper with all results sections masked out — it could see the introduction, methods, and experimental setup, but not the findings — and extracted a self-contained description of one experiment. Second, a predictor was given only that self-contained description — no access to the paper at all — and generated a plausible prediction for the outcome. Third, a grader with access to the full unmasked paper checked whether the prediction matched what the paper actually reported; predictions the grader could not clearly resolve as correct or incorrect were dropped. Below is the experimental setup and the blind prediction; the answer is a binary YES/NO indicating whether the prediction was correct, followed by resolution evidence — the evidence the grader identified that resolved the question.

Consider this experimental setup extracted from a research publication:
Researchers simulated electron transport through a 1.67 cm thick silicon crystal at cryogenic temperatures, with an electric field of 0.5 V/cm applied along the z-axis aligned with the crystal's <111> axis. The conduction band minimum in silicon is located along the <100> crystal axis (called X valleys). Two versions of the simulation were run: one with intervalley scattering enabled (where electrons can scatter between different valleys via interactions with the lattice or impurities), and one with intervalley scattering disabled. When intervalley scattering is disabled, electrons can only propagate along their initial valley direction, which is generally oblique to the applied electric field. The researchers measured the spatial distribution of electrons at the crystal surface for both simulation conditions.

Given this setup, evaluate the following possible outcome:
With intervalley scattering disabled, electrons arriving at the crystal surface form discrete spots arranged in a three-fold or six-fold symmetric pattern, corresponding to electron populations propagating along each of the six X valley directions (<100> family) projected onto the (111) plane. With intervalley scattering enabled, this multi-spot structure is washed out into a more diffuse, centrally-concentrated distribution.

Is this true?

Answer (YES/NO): YES